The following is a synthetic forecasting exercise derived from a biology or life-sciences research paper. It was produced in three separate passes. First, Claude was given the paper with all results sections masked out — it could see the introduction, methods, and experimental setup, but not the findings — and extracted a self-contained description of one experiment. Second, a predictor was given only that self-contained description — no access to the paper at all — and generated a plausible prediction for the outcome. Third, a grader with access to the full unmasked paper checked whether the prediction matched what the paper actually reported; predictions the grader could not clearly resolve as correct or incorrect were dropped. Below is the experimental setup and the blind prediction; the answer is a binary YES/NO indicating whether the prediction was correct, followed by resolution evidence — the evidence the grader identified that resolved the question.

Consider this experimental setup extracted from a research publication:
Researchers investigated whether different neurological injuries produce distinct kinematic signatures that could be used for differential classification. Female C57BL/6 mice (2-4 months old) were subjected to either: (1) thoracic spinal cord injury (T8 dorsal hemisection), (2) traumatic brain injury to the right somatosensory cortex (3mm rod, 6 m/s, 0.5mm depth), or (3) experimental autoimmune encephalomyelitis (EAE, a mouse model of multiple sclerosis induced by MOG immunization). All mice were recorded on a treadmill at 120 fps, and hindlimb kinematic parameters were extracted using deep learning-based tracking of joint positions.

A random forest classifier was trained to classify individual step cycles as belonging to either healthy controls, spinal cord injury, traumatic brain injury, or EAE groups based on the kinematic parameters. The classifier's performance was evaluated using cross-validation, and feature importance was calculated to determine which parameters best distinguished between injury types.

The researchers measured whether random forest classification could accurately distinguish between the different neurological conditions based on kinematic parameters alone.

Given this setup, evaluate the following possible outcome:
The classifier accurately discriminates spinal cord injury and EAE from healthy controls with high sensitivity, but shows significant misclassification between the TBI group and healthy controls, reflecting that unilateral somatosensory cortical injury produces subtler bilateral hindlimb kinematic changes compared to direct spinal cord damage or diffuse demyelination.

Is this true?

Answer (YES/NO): NO